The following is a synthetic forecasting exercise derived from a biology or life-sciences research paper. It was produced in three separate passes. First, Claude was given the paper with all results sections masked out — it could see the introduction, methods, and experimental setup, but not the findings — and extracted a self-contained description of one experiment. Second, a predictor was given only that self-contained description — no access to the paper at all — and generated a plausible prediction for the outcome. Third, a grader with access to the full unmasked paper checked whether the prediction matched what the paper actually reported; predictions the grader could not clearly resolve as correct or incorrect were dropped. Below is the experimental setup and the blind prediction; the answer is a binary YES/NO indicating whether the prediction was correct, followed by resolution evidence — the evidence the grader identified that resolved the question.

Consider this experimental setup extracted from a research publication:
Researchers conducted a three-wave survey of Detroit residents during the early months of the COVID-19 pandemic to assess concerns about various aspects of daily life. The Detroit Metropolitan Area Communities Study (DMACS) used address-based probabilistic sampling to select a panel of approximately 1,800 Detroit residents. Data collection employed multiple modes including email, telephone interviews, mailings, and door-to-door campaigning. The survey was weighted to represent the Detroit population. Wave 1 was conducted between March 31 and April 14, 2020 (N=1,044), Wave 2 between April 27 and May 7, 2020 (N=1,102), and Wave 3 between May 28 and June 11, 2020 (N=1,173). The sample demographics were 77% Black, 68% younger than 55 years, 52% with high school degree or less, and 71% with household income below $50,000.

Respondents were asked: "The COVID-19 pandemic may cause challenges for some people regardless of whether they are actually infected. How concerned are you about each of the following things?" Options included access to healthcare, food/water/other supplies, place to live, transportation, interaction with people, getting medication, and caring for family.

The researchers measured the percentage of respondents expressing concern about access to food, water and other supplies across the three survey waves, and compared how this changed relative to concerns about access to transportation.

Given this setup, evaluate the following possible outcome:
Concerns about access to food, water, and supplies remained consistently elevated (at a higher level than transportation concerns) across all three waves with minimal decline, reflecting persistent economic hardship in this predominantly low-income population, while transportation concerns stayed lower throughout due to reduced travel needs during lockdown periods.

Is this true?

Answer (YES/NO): NO